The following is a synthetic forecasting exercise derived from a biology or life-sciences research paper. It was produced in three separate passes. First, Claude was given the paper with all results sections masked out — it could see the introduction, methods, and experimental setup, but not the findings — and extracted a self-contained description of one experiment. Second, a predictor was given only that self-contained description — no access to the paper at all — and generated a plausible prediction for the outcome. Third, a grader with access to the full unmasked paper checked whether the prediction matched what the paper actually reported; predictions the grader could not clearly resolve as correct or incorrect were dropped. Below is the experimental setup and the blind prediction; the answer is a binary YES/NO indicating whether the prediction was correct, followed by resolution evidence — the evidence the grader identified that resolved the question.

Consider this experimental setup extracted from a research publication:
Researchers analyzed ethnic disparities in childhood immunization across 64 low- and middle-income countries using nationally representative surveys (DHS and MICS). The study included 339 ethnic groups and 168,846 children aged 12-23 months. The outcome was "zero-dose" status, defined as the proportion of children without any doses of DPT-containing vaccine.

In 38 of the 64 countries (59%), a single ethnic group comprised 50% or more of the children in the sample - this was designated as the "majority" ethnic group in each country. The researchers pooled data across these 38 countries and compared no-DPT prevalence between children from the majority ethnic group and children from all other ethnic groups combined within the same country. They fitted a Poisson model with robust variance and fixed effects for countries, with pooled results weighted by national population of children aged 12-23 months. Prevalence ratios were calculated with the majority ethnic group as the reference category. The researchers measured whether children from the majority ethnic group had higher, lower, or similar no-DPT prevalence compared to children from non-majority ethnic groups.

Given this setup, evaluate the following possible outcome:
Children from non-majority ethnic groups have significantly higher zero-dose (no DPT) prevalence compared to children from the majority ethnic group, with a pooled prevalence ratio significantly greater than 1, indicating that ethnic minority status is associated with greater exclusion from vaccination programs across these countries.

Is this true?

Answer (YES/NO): YES